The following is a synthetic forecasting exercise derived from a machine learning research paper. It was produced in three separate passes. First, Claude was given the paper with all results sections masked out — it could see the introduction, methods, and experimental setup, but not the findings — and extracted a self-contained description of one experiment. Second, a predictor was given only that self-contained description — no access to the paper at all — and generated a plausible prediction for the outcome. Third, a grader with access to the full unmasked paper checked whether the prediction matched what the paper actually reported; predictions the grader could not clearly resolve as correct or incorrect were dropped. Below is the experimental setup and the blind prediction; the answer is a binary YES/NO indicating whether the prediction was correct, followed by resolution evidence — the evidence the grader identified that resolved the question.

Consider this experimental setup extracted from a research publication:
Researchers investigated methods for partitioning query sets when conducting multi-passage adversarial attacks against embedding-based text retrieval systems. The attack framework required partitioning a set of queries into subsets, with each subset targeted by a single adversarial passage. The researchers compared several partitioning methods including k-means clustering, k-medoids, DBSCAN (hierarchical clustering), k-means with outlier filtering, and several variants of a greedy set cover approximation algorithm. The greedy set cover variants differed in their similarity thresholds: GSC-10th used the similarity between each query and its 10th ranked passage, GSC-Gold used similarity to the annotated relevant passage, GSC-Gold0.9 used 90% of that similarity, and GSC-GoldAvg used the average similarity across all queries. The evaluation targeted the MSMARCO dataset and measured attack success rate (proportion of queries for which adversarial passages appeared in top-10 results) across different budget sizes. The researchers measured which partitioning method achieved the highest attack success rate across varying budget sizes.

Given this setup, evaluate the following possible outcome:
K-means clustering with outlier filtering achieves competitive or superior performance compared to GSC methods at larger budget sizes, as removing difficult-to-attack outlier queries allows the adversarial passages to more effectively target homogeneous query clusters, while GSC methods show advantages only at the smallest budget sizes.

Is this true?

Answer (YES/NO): NO